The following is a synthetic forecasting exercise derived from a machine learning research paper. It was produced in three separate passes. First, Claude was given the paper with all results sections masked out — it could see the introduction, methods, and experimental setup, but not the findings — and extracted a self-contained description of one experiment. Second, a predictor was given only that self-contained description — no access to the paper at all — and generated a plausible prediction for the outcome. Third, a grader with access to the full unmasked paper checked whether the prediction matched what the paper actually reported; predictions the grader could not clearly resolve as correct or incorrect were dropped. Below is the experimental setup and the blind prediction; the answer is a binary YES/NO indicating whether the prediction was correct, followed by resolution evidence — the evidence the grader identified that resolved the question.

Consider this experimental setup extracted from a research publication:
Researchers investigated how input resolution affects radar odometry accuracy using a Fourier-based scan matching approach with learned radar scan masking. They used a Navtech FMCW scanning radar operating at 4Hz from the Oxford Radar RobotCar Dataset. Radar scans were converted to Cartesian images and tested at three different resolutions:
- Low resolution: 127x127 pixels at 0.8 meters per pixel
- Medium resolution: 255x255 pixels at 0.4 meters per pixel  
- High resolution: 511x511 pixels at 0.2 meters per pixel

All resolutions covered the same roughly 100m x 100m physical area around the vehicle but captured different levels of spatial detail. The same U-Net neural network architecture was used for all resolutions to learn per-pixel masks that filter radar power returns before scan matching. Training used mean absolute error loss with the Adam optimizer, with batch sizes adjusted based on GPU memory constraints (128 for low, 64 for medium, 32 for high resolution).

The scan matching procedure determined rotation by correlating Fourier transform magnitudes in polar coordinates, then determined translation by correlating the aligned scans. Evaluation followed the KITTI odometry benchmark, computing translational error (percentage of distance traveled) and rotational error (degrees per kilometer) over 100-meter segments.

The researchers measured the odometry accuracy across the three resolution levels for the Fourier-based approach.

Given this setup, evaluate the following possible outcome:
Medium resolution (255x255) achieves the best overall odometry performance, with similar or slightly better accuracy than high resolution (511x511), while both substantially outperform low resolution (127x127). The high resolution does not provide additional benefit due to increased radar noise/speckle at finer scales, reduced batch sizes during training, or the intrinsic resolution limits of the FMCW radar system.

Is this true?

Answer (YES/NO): NO